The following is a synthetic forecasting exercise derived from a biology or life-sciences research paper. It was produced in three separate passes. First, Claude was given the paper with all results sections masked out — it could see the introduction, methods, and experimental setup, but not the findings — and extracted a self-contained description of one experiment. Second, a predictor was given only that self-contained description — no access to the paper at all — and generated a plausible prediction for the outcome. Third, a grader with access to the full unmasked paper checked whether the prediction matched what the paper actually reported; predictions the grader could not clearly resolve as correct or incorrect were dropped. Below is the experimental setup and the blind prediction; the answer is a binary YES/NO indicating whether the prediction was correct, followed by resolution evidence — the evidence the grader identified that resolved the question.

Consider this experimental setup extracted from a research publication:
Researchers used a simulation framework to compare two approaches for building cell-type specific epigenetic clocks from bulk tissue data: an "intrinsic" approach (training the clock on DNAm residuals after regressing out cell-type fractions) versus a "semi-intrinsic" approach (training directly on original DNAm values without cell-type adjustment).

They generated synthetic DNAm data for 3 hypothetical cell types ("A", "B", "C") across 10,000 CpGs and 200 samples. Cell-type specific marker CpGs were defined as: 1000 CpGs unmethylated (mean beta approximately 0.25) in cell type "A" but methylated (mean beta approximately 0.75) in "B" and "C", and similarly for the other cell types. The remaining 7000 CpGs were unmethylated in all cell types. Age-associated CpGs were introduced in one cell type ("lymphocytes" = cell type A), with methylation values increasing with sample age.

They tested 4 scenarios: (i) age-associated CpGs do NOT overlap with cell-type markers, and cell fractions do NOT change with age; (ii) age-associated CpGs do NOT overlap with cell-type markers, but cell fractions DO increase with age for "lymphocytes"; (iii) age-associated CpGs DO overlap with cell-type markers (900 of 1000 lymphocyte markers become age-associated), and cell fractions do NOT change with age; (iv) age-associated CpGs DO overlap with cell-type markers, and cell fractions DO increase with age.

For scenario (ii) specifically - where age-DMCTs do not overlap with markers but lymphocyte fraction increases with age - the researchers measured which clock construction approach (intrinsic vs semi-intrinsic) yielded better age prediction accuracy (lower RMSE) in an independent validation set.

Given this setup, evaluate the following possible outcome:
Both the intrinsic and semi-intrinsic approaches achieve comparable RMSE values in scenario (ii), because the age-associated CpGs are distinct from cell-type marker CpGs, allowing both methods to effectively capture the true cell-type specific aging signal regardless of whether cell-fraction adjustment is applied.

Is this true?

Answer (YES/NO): NO